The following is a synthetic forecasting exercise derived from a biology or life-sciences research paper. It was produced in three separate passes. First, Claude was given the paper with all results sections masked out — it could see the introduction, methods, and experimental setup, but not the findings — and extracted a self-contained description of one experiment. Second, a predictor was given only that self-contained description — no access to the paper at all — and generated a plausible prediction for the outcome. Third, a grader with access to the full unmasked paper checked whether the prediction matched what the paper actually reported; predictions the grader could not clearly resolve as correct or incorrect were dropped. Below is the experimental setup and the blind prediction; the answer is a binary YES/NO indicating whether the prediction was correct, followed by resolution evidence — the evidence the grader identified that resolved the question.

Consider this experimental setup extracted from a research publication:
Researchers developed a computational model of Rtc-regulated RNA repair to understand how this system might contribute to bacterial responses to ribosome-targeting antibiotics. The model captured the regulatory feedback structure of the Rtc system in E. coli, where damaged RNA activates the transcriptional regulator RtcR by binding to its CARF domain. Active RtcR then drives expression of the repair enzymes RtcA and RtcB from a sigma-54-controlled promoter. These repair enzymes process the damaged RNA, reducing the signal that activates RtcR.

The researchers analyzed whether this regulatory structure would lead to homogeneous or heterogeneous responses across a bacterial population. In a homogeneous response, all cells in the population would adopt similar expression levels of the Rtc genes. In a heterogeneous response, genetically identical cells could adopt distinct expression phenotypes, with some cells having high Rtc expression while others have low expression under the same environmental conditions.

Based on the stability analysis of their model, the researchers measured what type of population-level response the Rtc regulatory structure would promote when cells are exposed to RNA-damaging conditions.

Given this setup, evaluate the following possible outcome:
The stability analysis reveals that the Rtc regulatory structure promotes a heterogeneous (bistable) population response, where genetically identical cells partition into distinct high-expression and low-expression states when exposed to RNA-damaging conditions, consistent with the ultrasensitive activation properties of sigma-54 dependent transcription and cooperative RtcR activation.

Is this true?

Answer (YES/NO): YES